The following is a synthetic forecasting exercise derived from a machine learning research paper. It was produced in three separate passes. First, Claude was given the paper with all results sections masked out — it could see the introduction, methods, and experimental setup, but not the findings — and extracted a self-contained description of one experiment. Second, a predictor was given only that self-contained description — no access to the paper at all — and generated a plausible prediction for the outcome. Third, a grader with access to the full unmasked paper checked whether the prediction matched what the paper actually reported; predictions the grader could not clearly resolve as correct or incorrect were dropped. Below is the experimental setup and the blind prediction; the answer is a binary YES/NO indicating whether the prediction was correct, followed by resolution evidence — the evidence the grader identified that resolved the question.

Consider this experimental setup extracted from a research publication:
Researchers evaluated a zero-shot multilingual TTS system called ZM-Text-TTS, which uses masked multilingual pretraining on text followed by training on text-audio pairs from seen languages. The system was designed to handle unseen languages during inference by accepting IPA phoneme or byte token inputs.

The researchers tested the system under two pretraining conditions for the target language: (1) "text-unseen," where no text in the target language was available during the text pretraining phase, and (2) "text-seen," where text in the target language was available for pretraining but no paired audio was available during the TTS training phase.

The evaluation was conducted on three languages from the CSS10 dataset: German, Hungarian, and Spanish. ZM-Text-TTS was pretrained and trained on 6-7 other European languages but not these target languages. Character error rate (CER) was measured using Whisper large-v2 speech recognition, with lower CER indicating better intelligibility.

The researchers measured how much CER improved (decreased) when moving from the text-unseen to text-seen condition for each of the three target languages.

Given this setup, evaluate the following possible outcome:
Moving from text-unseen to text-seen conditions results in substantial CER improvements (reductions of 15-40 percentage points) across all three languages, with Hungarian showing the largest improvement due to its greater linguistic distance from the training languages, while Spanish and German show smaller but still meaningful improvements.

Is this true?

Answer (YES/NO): NO